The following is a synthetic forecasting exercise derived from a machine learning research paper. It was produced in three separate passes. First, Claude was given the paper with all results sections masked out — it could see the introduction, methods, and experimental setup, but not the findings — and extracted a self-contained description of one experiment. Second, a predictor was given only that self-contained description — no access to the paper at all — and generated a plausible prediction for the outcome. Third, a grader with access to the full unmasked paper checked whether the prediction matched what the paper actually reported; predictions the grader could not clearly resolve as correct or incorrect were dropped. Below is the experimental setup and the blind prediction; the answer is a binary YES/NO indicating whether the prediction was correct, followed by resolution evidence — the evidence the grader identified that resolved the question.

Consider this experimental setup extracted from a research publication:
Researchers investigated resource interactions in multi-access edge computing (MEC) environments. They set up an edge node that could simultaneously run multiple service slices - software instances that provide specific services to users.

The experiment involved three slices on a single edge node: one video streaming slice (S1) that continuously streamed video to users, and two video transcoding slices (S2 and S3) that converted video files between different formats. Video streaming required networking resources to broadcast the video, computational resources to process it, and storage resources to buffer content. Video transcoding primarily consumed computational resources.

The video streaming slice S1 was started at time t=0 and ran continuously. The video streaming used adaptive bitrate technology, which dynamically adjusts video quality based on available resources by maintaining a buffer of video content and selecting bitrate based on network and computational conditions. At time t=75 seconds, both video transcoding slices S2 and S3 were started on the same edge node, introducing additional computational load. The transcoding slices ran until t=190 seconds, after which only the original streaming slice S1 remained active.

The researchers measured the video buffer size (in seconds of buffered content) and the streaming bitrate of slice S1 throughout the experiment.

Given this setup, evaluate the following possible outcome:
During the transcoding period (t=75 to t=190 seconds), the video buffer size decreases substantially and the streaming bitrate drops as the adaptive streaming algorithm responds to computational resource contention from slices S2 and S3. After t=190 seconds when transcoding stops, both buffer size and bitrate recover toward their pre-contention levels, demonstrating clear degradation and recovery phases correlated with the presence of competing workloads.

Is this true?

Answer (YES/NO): NO